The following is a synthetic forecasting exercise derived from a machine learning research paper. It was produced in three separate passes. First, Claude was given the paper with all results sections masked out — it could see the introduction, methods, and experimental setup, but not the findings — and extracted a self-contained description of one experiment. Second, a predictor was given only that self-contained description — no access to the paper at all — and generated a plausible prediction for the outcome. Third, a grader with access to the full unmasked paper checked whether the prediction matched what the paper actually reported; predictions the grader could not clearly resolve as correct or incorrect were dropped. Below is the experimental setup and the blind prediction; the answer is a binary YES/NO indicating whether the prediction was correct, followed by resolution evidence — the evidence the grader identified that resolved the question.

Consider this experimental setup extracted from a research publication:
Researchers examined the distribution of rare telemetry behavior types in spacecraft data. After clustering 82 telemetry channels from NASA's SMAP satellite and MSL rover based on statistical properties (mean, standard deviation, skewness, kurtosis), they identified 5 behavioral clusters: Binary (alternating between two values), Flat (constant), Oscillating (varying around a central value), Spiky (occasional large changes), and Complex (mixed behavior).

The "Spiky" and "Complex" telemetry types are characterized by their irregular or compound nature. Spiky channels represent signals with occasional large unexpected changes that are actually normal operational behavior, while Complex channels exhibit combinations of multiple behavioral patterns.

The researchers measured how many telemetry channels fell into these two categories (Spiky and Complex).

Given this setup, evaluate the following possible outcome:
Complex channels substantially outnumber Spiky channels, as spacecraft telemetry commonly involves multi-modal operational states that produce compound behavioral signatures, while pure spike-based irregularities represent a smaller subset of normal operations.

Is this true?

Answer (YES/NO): NO